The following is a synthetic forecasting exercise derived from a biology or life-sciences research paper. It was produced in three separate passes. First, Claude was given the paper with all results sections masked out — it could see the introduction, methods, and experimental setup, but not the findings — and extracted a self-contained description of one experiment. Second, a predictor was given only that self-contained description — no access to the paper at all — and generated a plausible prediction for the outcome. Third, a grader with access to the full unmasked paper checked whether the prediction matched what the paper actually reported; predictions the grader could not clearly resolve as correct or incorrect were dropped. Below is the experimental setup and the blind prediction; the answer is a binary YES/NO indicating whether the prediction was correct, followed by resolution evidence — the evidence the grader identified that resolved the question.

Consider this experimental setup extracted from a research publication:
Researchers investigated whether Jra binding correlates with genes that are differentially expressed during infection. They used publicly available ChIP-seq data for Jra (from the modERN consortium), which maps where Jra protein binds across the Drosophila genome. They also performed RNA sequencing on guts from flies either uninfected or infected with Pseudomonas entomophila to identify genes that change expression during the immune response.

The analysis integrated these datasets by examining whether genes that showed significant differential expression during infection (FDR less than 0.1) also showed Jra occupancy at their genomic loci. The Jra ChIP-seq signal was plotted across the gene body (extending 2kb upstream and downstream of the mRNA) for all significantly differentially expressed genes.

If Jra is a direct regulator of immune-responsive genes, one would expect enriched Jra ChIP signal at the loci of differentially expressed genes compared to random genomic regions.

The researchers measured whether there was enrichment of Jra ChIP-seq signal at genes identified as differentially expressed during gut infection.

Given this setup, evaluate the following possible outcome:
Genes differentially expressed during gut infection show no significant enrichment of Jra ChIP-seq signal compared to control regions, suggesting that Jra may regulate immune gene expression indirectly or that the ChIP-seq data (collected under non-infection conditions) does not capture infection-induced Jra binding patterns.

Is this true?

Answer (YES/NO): NO